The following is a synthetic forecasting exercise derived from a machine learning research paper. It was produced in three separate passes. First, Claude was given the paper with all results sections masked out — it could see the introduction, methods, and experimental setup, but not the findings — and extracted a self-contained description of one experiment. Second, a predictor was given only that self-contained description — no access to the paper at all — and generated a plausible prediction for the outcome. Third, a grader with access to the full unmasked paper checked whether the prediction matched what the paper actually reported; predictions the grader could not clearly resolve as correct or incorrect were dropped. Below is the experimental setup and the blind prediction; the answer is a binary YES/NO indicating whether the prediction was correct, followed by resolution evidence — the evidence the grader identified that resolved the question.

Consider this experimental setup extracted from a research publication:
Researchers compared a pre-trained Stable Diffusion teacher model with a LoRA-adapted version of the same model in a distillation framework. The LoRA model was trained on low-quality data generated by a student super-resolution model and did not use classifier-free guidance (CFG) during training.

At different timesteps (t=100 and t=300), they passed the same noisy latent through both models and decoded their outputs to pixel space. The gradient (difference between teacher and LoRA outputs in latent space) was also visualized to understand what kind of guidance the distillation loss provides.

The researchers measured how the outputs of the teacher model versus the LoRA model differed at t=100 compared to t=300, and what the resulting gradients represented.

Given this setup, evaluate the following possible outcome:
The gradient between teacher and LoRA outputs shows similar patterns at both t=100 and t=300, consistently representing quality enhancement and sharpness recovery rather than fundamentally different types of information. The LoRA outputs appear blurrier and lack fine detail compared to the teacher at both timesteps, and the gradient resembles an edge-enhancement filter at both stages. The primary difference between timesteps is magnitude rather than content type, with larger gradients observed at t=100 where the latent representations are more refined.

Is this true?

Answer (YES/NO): NO